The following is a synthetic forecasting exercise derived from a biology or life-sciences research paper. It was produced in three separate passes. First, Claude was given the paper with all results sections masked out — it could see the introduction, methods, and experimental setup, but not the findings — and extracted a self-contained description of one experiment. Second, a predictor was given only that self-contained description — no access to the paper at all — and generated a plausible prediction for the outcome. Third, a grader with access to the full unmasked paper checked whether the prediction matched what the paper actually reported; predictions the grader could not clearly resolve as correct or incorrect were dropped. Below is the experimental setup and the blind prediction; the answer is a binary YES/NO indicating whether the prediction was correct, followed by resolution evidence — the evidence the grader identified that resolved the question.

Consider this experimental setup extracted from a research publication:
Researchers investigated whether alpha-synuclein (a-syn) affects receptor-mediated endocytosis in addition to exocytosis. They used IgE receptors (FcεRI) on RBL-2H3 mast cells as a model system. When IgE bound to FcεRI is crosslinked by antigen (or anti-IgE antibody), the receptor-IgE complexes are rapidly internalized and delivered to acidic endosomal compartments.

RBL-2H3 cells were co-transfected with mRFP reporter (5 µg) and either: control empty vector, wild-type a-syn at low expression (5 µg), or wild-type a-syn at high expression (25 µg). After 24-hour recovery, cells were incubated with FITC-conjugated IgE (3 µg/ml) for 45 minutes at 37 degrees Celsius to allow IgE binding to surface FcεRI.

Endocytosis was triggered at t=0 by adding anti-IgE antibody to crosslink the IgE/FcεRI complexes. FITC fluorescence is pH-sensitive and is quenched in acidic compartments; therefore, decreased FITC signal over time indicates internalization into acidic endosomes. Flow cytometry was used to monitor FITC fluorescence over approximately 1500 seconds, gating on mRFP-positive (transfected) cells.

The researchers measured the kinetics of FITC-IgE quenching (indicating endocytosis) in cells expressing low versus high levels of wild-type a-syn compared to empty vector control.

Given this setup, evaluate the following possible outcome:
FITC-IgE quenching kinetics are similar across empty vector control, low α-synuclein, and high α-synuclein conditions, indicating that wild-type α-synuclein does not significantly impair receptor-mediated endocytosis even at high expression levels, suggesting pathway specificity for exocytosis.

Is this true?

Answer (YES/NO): NO